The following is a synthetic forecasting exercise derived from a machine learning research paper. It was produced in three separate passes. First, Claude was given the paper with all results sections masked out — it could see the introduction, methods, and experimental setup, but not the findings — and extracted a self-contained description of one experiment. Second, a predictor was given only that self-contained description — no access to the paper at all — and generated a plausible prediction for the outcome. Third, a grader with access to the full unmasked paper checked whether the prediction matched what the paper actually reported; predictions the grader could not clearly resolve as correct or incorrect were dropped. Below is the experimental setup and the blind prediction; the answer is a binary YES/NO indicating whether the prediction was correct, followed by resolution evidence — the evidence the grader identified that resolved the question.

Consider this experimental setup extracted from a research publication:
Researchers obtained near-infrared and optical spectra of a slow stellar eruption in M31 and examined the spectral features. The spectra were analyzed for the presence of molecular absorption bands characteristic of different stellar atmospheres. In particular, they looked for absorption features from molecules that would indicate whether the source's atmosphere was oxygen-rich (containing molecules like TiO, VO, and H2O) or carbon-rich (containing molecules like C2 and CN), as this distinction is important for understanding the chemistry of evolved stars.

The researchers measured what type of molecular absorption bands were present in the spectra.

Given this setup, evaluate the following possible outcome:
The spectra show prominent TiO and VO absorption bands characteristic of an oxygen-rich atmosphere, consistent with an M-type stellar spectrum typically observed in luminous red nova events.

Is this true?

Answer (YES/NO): NO